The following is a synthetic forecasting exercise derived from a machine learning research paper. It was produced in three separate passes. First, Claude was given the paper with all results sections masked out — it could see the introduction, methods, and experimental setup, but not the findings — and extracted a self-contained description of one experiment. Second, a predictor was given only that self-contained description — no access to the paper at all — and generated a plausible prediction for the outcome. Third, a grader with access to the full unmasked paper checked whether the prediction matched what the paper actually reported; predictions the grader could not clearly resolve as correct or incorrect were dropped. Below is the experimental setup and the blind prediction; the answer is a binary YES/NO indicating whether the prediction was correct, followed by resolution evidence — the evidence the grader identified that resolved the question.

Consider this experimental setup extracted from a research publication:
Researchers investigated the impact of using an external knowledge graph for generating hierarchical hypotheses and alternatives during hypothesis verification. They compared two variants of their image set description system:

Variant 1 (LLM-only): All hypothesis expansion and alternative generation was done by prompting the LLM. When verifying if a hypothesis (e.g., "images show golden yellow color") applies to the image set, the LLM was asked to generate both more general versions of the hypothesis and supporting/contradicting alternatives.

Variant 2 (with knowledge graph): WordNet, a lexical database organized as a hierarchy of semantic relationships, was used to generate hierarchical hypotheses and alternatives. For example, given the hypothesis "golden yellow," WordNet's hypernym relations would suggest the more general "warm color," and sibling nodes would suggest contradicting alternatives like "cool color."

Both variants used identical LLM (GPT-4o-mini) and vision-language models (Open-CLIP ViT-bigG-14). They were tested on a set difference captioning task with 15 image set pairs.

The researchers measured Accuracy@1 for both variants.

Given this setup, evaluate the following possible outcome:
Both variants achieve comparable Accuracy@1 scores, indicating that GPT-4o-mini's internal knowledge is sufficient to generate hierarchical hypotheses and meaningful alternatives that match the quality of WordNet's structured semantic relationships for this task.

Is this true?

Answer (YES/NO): NO